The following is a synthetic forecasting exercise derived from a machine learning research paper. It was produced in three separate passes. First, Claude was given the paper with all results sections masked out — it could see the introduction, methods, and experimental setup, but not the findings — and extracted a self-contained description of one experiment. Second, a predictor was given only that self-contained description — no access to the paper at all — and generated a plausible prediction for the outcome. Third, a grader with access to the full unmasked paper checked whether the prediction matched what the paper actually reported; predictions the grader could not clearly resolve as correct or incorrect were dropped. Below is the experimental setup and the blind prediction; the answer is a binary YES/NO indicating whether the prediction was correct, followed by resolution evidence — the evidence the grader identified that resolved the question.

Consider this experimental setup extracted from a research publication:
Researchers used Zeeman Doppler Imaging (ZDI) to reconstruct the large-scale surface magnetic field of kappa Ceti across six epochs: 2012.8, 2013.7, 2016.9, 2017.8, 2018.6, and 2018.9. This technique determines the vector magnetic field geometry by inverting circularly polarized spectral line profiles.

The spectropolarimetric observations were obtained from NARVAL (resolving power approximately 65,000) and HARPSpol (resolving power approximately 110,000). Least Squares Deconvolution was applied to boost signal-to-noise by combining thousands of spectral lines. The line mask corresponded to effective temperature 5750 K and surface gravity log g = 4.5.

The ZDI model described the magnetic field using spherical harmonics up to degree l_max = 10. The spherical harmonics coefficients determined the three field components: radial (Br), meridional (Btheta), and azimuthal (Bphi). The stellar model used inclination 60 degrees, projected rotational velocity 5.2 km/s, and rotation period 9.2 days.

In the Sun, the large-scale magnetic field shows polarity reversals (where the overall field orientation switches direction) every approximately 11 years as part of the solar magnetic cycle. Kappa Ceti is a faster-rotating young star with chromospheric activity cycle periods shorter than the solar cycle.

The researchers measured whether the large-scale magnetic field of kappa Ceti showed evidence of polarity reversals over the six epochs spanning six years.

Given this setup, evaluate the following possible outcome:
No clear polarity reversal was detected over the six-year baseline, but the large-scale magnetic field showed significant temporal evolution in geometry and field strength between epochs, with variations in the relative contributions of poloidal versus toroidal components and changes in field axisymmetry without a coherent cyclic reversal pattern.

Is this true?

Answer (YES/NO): NO